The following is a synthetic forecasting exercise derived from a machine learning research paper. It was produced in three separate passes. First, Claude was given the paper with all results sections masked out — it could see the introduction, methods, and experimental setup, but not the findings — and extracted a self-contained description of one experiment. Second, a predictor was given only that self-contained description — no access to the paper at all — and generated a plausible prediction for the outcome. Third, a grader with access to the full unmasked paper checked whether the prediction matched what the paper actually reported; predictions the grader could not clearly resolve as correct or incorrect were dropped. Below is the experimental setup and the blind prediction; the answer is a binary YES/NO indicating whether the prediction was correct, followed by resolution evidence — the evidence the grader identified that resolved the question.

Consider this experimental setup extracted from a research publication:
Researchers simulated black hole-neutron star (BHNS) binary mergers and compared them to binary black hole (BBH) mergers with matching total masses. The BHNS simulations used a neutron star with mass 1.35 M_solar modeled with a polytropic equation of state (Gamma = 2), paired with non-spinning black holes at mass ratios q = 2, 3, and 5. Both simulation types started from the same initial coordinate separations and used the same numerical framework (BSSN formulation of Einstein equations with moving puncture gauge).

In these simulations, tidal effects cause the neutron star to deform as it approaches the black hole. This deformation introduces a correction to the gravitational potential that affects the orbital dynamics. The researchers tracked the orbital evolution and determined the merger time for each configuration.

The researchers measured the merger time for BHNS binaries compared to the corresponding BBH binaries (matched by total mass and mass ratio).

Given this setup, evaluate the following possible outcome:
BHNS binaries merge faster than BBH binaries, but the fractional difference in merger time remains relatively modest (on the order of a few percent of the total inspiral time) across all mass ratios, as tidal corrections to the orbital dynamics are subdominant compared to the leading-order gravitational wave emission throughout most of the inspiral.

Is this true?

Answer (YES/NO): NO